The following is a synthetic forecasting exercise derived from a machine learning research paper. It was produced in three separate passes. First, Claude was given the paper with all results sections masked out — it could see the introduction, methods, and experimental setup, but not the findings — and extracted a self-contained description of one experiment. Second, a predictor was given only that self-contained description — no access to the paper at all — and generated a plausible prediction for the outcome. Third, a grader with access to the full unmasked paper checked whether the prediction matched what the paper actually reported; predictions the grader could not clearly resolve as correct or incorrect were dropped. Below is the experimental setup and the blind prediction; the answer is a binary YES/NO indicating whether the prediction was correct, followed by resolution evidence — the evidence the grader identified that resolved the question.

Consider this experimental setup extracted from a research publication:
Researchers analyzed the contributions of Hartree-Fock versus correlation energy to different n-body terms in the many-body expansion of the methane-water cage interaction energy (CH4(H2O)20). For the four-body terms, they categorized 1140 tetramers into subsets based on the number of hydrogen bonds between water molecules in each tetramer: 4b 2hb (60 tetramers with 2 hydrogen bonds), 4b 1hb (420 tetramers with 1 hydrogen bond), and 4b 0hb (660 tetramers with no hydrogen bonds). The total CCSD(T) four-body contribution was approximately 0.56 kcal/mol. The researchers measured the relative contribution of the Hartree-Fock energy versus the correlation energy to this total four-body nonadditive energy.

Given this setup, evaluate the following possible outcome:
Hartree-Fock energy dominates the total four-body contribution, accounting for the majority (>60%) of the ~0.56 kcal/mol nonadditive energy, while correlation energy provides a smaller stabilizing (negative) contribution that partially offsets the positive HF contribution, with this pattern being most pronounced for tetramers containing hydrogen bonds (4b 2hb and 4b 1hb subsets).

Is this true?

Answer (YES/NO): NO